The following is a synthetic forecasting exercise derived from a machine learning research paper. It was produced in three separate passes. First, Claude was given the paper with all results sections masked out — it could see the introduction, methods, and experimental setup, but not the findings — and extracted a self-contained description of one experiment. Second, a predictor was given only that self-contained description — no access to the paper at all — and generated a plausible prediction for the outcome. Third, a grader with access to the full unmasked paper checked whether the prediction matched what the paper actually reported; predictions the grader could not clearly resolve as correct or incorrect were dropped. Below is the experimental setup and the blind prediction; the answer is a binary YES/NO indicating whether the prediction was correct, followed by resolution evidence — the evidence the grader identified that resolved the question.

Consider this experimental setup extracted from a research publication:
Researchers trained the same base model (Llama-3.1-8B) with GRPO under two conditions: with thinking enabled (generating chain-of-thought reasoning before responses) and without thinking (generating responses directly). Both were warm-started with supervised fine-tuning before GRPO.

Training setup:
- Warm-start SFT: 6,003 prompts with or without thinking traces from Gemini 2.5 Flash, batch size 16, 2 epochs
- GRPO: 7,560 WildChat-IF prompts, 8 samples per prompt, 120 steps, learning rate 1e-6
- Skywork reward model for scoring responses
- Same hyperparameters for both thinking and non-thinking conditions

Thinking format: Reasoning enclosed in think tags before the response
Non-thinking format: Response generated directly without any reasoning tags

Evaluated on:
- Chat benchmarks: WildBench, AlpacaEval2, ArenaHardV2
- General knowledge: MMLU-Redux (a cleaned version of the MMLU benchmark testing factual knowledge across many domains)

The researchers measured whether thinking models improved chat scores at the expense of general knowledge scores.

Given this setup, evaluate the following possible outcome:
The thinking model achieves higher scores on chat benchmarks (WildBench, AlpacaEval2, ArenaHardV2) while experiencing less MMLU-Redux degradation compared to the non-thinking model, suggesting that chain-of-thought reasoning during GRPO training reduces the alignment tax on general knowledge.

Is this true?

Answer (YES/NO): NO